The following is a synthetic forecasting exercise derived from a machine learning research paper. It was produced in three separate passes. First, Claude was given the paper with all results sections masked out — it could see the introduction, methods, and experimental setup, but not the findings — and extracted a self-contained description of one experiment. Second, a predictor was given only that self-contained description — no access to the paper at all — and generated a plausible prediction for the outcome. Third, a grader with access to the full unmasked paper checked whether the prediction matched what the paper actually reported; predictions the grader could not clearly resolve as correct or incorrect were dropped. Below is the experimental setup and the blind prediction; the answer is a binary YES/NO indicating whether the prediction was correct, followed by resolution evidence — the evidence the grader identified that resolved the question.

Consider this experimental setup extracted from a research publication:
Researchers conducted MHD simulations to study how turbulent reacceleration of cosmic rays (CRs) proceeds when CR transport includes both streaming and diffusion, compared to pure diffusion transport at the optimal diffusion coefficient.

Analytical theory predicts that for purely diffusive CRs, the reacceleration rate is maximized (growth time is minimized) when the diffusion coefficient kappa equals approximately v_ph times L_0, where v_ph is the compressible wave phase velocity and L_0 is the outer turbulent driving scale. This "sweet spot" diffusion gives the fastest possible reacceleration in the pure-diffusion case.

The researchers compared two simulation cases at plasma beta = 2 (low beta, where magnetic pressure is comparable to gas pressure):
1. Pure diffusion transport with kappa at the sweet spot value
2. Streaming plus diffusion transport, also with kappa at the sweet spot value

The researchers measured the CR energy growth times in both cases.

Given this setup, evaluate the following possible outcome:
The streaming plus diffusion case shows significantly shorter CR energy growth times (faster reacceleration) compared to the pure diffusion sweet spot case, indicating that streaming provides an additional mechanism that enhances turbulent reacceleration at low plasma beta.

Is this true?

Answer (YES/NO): NO